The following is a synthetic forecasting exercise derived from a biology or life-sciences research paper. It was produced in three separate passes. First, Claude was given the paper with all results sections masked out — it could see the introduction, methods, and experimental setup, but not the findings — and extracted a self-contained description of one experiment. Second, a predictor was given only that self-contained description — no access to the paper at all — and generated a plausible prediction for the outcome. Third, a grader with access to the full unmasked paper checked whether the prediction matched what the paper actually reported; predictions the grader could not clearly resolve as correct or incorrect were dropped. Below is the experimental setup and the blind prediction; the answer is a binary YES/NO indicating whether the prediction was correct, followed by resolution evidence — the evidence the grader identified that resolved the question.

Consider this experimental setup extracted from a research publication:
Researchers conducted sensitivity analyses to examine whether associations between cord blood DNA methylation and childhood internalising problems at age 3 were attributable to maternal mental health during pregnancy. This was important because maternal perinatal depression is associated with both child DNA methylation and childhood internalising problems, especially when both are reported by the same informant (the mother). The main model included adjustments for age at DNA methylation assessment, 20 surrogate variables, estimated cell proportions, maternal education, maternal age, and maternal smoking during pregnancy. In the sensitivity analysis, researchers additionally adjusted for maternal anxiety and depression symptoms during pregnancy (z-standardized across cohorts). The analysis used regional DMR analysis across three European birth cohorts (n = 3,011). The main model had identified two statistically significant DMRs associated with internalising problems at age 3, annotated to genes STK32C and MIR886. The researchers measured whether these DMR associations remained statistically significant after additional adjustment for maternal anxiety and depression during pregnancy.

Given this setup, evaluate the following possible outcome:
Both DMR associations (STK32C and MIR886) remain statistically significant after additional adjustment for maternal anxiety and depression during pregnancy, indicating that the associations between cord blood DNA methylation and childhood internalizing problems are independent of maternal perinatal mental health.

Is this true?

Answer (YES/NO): NO